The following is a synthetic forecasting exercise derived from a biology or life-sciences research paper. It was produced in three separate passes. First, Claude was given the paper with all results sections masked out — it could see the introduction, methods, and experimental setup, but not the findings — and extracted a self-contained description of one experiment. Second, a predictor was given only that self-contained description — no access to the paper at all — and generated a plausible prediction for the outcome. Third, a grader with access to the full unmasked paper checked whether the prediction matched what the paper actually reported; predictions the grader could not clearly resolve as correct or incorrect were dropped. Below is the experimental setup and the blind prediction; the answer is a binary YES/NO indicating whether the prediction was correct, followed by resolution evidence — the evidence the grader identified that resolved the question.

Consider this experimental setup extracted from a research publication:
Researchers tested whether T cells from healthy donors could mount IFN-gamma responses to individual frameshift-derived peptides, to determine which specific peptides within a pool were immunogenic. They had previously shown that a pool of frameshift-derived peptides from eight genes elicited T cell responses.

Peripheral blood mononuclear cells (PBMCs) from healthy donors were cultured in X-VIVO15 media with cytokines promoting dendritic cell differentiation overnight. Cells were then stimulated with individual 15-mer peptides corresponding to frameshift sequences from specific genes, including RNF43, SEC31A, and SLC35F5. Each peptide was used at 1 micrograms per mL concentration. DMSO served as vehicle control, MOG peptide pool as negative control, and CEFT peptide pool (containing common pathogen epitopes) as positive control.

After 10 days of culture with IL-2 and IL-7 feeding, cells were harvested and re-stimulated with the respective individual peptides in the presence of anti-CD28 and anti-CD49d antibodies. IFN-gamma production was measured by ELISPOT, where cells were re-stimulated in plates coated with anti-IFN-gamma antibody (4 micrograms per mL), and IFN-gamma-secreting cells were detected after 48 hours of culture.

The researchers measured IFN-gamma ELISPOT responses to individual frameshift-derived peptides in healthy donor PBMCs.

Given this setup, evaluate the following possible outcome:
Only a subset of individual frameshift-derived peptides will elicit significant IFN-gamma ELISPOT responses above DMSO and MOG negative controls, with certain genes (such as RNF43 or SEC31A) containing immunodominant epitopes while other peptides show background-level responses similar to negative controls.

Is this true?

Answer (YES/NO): NO